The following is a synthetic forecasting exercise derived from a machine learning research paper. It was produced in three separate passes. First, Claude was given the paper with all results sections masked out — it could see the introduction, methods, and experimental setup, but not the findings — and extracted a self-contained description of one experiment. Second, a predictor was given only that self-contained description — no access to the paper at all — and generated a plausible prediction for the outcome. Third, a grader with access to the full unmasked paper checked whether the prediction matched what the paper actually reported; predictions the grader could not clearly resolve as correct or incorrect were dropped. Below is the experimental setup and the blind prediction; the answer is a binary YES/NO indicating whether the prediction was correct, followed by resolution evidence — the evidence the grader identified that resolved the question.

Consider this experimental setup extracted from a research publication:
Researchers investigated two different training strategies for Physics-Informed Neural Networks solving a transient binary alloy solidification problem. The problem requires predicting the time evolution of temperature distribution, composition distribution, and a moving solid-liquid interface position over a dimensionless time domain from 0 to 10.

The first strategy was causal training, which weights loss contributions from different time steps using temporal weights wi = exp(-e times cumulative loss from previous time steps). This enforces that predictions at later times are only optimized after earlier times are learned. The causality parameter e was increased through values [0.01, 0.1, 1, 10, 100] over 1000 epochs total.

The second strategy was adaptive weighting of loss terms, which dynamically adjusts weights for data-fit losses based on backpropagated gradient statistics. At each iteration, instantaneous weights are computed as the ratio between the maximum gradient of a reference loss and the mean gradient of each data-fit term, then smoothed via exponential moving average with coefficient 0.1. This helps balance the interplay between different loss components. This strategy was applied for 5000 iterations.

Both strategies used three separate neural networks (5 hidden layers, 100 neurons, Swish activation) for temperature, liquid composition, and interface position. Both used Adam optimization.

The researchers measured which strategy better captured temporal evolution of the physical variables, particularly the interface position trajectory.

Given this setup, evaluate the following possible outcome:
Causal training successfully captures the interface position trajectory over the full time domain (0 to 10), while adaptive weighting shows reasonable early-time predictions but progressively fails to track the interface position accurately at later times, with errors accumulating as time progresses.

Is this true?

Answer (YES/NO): NO